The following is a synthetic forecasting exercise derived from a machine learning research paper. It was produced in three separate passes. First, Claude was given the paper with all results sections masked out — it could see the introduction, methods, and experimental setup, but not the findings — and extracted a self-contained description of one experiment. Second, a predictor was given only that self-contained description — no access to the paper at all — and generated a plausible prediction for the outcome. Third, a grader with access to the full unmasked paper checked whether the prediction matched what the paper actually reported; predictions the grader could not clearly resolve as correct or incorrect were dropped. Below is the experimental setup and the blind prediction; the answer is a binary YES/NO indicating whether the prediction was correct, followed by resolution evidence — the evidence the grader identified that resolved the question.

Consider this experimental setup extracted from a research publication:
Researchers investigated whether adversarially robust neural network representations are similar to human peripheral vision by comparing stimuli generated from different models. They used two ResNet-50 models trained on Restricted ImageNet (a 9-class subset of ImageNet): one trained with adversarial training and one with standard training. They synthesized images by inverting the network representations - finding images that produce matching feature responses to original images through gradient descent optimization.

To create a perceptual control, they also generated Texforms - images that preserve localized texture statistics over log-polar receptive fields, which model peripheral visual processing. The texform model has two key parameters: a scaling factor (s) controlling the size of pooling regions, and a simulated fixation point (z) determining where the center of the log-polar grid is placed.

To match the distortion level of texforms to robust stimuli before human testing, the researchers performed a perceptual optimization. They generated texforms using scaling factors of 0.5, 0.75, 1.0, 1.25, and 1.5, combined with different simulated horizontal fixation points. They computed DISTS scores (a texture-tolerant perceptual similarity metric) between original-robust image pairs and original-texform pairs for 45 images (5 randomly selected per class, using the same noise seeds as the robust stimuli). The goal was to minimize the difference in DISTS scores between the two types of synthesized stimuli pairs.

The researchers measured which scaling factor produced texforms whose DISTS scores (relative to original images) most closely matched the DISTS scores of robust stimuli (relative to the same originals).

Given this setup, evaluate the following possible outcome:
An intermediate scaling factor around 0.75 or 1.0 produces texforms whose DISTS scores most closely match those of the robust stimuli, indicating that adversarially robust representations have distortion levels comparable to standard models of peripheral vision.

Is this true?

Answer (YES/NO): NO